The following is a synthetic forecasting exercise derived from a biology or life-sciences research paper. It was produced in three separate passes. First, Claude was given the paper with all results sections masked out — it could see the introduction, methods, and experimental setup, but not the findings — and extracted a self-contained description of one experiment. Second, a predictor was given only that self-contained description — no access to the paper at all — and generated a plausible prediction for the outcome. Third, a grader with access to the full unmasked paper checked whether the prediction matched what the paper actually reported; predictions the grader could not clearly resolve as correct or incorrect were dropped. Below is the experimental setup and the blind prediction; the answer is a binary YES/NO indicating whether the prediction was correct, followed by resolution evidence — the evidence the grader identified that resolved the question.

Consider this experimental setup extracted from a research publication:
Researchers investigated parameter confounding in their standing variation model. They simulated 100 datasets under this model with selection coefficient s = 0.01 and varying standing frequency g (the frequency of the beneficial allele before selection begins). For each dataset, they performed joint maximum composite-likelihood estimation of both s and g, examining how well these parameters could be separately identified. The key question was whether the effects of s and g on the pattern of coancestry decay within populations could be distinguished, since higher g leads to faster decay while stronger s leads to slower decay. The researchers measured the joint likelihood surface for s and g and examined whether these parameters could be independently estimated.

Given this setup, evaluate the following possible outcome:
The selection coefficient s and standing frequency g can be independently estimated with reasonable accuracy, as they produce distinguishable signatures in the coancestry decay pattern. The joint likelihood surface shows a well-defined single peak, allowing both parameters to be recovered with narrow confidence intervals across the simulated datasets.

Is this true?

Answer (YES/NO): NO